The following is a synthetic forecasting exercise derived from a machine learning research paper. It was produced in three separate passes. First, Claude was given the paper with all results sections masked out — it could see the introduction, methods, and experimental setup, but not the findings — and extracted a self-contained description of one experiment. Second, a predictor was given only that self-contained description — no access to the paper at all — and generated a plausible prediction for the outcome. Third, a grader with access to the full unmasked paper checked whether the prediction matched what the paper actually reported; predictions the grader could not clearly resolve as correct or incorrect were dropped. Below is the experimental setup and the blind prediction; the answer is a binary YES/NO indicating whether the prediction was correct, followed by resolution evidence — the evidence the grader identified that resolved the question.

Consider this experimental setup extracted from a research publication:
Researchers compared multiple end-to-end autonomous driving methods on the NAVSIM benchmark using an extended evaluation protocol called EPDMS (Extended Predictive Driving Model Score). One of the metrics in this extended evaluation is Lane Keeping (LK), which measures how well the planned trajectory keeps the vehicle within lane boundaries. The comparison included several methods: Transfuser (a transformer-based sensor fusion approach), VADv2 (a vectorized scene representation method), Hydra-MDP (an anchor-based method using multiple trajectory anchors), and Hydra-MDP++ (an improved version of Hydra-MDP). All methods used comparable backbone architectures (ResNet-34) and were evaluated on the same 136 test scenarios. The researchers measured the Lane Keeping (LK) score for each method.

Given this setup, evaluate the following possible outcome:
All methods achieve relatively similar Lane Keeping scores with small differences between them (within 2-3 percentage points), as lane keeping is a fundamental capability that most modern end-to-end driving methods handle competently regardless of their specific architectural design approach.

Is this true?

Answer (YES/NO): NO